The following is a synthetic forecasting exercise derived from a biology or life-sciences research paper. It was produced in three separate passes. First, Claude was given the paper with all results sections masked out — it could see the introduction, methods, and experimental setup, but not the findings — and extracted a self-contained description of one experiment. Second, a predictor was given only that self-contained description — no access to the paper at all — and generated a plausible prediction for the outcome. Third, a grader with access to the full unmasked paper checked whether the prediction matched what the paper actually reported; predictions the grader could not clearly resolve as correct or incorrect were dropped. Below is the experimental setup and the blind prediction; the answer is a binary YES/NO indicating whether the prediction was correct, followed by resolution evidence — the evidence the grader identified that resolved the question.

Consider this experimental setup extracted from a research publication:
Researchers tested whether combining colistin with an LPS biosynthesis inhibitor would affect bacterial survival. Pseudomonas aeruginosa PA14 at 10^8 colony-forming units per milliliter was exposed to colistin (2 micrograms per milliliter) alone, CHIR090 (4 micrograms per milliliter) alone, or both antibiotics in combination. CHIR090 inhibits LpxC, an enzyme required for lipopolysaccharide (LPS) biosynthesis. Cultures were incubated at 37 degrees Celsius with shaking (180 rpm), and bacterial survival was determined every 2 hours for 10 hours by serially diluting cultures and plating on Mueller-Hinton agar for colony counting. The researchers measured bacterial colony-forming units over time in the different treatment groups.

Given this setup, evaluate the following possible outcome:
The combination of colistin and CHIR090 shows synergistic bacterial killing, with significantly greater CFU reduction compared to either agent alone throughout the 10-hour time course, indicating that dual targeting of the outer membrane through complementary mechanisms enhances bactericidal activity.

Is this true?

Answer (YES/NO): NO